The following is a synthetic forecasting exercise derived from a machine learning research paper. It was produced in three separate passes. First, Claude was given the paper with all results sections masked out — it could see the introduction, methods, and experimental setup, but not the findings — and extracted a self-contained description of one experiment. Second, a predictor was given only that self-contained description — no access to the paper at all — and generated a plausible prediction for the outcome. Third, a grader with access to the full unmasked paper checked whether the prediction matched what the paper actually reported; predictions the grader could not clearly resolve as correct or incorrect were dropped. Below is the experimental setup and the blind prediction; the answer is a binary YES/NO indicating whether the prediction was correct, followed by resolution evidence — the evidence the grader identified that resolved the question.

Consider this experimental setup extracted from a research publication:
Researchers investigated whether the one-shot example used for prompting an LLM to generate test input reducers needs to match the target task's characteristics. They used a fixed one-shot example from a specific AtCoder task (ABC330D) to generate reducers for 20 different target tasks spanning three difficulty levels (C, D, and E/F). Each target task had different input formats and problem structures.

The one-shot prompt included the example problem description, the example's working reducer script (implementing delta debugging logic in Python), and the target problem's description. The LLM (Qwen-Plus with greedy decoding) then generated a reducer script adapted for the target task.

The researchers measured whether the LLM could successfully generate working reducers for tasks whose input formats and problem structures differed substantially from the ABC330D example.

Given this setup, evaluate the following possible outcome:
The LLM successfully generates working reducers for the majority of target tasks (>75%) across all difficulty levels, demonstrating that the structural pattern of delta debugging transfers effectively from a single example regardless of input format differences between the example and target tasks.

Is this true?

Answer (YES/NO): YES